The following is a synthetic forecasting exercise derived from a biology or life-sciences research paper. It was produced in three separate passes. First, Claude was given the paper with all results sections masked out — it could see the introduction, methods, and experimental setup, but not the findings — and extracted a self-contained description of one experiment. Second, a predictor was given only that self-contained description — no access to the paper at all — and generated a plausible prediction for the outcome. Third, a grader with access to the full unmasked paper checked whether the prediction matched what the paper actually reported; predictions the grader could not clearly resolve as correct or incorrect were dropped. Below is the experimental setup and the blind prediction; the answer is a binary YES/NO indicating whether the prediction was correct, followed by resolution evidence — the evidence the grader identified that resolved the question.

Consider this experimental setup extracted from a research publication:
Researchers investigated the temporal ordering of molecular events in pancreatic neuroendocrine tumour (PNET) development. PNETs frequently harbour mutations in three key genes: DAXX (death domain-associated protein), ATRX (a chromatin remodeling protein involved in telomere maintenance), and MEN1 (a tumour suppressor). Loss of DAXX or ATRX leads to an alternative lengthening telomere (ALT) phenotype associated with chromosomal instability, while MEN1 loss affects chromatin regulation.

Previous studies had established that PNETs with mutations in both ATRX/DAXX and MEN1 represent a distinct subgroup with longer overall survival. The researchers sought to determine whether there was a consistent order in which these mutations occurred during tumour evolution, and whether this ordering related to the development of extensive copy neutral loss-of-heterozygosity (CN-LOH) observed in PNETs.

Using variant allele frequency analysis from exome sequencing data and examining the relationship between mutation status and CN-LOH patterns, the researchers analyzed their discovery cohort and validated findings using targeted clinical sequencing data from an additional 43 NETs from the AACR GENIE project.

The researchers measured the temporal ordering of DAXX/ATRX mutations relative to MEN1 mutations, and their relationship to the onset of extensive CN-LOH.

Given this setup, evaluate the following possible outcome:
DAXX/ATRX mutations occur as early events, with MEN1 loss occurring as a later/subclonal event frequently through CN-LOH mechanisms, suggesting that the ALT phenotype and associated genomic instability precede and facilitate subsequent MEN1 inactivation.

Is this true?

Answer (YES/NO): NO